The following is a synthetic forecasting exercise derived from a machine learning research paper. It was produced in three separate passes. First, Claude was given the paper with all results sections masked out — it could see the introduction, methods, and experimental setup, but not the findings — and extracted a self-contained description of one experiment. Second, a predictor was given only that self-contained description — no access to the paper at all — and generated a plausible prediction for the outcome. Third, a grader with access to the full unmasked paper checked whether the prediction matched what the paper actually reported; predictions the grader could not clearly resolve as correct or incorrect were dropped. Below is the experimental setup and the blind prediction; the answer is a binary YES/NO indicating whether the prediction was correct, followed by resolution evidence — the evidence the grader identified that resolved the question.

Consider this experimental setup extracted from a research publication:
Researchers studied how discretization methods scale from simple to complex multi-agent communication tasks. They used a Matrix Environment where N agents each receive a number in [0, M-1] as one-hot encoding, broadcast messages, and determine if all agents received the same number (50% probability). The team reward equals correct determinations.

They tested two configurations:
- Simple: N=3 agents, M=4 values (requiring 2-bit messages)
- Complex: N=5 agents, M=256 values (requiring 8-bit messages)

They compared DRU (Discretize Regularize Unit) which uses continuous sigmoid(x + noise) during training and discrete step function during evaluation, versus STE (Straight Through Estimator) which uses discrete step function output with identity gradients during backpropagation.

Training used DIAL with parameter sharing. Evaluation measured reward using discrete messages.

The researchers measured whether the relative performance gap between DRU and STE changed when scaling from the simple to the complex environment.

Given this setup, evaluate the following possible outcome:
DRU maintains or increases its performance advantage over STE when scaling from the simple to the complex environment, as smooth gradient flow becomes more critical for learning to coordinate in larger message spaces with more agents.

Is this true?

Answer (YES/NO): NO